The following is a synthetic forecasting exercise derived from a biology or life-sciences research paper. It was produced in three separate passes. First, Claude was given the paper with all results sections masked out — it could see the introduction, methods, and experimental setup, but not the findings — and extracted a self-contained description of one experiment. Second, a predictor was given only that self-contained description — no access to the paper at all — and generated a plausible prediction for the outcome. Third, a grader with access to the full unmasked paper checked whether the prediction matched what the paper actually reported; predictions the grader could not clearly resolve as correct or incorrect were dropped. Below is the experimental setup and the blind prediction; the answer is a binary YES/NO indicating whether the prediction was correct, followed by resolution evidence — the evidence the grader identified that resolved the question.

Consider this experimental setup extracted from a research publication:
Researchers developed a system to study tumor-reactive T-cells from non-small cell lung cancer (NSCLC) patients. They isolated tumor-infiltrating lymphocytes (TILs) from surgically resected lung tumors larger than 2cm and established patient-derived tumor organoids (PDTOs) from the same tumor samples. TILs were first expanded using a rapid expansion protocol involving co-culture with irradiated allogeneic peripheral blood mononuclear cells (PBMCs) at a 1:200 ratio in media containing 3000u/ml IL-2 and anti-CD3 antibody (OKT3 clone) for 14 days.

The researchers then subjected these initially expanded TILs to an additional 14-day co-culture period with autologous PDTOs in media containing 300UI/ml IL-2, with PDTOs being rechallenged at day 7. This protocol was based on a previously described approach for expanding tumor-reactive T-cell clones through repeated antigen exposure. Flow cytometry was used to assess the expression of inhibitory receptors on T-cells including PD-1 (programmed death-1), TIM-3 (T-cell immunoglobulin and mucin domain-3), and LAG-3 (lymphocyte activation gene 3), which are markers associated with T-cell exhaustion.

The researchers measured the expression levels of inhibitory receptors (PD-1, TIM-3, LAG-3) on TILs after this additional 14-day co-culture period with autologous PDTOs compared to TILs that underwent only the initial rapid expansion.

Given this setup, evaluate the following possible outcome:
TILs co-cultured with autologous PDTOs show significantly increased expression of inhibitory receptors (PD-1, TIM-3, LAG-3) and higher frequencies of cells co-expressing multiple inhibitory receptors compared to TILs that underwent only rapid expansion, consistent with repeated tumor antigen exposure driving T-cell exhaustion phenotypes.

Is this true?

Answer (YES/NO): NO